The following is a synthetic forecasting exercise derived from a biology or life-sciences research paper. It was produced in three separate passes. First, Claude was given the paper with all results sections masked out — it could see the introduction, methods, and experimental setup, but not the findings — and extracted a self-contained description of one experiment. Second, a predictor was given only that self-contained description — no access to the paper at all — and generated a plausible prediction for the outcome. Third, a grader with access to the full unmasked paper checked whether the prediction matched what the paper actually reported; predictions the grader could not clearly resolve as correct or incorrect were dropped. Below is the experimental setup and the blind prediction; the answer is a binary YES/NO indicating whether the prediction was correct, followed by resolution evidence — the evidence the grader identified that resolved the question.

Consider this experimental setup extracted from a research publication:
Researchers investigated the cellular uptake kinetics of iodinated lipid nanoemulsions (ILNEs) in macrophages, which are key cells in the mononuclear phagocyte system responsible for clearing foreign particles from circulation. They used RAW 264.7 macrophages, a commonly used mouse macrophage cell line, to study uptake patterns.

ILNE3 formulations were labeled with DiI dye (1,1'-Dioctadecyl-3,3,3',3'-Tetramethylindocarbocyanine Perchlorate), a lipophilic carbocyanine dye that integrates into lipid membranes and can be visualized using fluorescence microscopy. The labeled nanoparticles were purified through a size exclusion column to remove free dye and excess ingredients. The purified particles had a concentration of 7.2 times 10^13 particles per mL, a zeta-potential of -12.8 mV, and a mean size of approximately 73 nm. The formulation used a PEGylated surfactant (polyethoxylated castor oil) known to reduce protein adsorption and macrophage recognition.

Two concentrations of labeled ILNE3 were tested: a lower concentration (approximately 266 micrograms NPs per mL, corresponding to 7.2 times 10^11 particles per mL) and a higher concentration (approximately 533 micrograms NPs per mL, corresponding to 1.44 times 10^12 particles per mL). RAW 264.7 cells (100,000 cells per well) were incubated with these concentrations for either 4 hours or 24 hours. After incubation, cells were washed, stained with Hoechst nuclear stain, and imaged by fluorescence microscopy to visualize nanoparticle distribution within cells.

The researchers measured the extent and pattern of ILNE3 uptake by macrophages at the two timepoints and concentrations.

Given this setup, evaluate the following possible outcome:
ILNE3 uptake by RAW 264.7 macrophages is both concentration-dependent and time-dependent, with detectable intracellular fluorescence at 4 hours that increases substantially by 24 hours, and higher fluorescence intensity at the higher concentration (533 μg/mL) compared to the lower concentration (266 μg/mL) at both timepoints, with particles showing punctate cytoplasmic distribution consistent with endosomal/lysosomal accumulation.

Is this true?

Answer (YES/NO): NO